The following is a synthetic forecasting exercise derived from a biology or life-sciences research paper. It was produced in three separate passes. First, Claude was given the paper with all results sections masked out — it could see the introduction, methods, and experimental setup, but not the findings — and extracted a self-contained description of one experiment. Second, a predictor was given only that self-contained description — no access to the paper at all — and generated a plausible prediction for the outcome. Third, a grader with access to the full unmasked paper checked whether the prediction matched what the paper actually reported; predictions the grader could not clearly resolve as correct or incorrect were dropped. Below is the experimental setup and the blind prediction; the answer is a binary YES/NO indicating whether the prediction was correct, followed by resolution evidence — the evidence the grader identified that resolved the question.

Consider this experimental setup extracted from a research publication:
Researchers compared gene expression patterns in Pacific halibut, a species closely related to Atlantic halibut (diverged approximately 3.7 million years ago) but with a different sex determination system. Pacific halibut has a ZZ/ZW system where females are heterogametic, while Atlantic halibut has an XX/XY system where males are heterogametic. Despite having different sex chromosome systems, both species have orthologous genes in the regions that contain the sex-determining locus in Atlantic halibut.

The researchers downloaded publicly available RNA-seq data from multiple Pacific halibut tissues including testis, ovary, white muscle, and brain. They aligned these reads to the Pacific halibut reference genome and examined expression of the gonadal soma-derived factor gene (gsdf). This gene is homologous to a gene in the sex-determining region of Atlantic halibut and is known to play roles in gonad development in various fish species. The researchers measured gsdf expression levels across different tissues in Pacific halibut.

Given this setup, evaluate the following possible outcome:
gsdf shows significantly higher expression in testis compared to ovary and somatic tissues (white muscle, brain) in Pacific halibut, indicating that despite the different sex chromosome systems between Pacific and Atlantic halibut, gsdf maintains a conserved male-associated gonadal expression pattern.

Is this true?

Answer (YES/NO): NO